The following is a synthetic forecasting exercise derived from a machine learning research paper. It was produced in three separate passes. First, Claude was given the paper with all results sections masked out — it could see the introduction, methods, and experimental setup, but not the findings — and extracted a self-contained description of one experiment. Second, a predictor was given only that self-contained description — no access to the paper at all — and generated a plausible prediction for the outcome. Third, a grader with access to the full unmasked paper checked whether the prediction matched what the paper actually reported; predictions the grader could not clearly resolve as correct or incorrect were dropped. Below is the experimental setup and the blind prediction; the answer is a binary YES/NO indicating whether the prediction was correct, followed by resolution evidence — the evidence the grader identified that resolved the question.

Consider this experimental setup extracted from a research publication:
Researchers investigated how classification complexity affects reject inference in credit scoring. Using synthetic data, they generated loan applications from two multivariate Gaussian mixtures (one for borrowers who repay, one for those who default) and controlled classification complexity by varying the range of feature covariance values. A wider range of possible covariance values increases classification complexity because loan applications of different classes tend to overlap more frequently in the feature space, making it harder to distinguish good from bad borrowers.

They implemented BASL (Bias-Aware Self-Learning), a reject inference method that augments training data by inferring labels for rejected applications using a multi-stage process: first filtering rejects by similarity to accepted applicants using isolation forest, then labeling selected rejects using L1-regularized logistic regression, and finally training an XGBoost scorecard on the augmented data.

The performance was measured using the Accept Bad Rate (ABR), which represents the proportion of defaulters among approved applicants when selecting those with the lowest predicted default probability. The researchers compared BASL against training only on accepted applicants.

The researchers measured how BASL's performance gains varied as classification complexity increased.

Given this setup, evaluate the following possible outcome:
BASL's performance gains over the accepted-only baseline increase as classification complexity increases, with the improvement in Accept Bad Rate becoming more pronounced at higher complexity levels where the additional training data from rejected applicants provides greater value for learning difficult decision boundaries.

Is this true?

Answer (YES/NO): NO